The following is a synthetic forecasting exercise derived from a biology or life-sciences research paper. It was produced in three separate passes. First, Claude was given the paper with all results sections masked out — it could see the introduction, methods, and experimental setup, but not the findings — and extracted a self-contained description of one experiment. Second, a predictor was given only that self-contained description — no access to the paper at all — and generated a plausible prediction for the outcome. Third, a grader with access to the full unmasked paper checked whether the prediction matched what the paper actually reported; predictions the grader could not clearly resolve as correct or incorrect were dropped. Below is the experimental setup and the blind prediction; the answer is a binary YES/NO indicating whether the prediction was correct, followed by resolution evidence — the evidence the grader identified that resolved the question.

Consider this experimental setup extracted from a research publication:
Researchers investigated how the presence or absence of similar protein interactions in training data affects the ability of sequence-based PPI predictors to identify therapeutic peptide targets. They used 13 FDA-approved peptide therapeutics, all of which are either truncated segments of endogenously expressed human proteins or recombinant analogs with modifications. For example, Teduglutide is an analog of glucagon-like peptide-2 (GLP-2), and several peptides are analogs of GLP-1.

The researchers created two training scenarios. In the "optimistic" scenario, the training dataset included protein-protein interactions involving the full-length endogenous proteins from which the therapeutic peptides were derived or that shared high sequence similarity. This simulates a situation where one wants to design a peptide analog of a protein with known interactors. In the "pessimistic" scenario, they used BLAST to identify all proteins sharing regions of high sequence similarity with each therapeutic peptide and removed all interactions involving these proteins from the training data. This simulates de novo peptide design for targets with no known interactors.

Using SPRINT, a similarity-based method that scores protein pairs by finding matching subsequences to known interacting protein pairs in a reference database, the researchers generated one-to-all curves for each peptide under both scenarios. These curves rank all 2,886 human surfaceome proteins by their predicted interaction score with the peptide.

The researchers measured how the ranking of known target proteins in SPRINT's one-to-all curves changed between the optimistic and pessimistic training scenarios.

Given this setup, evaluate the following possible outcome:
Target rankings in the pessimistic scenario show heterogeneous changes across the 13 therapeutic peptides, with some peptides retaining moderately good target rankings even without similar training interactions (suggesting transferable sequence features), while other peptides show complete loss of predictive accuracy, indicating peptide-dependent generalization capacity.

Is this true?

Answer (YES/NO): YES